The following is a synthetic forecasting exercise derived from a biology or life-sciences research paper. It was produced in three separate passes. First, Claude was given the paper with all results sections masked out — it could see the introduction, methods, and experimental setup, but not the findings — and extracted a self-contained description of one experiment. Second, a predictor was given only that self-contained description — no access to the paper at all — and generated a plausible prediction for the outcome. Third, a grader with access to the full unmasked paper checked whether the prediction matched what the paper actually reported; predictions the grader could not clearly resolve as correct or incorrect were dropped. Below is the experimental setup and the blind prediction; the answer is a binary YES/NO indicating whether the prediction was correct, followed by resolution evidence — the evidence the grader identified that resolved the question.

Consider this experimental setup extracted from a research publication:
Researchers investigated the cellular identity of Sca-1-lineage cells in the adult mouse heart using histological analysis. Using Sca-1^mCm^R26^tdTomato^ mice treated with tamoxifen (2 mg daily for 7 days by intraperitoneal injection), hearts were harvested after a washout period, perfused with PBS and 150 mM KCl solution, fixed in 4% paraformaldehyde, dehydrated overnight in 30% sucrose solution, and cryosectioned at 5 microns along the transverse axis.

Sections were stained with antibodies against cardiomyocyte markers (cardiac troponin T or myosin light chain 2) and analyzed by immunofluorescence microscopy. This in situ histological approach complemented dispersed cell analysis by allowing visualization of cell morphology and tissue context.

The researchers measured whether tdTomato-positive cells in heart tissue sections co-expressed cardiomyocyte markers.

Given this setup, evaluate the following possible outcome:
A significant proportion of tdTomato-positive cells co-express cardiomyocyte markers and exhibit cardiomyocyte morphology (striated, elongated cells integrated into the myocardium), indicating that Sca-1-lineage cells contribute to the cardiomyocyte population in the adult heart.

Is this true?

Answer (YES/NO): NO